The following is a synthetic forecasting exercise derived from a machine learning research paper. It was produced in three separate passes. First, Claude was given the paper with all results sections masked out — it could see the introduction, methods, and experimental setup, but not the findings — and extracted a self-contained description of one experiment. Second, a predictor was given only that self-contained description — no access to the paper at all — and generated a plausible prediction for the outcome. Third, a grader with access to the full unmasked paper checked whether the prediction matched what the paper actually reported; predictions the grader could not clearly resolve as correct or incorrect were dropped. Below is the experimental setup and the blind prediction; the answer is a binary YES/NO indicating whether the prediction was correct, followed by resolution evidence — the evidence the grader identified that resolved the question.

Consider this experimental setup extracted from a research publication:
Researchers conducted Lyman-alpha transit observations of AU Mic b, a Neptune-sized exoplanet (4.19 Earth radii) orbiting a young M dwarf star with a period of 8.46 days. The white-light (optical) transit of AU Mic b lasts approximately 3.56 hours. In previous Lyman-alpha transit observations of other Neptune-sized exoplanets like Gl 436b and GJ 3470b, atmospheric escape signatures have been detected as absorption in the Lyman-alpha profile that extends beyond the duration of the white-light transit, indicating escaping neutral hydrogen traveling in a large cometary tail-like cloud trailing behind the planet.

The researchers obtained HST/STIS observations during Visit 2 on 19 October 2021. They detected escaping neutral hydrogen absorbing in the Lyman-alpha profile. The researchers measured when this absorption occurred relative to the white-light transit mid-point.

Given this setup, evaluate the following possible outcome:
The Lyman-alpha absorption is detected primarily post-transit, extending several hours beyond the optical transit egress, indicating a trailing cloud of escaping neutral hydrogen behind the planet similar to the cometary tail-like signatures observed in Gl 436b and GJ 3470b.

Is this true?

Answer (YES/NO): NO